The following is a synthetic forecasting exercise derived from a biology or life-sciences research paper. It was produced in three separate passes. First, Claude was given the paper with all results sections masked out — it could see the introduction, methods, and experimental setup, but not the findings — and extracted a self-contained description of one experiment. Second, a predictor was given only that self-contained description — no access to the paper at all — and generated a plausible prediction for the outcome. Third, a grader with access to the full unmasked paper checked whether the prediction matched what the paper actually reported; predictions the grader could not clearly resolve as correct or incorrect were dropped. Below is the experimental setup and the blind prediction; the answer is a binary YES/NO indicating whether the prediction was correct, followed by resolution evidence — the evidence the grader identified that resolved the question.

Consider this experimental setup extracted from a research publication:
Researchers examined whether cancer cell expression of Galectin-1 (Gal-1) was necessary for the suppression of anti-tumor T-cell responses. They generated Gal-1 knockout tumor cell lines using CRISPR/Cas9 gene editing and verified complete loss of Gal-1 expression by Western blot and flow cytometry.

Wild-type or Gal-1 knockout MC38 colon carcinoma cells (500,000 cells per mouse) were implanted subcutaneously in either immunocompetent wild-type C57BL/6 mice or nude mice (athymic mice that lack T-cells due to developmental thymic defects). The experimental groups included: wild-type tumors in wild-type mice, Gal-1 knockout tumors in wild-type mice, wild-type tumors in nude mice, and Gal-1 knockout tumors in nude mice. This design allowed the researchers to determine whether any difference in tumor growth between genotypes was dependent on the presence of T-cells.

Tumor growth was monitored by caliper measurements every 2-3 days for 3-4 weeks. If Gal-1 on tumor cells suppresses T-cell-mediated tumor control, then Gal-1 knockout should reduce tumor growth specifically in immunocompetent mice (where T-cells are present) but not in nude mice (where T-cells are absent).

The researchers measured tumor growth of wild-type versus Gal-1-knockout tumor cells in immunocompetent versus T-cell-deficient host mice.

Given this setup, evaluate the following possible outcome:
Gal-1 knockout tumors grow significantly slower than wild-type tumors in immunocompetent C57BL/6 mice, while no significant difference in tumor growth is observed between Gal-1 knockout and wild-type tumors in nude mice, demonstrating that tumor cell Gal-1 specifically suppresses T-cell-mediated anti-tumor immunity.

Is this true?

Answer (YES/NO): YES